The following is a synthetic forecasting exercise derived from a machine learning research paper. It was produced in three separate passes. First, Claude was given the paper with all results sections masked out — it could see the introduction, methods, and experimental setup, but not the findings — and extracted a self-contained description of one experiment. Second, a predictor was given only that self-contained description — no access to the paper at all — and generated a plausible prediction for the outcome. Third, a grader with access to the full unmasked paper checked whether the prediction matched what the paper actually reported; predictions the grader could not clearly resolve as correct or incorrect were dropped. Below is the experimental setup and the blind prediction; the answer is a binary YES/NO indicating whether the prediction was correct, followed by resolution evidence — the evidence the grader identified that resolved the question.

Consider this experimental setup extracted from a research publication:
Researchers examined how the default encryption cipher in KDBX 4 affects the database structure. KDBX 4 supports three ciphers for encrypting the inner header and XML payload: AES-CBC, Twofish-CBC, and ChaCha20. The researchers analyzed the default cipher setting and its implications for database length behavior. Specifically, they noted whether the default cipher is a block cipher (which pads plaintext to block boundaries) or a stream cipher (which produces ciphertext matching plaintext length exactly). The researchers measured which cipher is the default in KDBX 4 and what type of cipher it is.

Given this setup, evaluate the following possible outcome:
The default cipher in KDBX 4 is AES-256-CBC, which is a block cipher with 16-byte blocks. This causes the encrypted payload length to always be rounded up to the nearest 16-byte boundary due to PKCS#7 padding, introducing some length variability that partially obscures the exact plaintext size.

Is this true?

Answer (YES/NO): NO